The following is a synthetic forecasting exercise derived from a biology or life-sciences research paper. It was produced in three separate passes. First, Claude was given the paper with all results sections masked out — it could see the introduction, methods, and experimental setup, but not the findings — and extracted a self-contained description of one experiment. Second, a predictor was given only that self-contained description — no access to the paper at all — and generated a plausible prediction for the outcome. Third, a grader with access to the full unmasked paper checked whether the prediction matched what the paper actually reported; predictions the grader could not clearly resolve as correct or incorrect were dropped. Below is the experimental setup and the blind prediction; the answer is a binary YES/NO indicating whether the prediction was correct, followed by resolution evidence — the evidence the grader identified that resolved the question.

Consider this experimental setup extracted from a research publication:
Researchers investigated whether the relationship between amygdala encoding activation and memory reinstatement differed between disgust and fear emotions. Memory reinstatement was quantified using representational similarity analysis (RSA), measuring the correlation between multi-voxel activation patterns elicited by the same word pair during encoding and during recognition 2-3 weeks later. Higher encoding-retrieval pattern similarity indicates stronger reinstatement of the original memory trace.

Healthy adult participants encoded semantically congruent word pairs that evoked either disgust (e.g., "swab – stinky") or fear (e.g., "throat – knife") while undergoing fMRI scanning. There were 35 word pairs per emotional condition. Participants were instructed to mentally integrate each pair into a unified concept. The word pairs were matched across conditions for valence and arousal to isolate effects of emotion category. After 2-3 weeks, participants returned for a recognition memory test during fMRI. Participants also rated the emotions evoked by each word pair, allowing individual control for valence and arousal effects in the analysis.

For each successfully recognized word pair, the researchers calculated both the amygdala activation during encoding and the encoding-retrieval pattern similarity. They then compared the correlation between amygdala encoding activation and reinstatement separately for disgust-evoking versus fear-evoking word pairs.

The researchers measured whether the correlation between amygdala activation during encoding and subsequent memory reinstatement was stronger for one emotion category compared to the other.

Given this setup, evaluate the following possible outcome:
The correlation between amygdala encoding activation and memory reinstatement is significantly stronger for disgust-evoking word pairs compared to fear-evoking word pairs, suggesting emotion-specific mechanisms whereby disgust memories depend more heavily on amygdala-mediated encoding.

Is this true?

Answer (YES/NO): YES